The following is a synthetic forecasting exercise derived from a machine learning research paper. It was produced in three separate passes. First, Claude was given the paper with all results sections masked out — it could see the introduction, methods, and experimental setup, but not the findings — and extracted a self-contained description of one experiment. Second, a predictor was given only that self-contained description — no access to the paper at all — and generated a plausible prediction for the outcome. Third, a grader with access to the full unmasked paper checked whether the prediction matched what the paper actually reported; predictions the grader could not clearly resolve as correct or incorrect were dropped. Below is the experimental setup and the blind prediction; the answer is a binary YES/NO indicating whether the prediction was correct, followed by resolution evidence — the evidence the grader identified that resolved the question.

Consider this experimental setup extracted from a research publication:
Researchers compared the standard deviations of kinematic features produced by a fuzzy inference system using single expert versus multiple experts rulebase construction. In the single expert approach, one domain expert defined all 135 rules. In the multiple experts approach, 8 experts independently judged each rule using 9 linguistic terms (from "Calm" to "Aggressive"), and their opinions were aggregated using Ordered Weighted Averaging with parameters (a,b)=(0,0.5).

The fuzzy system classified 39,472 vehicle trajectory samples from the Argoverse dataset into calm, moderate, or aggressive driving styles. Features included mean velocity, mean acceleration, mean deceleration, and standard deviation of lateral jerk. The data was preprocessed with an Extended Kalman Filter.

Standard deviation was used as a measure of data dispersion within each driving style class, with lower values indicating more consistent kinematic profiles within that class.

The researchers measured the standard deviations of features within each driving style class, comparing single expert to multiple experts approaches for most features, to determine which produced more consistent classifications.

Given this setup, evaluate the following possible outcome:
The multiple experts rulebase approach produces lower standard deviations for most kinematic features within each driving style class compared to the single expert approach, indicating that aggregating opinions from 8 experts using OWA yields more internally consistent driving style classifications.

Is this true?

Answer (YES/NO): YES